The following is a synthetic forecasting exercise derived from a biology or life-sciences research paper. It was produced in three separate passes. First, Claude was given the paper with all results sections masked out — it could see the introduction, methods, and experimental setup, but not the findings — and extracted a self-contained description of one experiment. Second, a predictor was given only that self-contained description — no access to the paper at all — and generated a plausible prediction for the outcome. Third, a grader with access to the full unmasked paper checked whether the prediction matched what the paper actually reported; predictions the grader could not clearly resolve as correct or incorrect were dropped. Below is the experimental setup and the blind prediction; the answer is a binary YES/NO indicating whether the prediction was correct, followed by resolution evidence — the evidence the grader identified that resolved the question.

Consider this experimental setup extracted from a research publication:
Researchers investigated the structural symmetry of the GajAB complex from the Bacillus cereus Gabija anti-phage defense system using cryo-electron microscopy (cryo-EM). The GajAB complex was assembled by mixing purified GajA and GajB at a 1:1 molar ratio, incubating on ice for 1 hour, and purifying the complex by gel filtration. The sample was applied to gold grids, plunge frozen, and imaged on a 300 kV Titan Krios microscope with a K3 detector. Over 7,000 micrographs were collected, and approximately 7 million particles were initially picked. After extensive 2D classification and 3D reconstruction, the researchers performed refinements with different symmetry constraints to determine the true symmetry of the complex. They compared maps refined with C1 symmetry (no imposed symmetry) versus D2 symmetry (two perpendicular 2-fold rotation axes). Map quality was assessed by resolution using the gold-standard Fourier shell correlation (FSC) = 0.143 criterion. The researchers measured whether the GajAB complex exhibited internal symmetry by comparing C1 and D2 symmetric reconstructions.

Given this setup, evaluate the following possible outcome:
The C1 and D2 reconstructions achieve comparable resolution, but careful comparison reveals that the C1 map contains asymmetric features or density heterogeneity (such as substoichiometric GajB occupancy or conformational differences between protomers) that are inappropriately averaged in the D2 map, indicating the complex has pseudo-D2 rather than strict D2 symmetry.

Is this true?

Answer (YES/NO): NO